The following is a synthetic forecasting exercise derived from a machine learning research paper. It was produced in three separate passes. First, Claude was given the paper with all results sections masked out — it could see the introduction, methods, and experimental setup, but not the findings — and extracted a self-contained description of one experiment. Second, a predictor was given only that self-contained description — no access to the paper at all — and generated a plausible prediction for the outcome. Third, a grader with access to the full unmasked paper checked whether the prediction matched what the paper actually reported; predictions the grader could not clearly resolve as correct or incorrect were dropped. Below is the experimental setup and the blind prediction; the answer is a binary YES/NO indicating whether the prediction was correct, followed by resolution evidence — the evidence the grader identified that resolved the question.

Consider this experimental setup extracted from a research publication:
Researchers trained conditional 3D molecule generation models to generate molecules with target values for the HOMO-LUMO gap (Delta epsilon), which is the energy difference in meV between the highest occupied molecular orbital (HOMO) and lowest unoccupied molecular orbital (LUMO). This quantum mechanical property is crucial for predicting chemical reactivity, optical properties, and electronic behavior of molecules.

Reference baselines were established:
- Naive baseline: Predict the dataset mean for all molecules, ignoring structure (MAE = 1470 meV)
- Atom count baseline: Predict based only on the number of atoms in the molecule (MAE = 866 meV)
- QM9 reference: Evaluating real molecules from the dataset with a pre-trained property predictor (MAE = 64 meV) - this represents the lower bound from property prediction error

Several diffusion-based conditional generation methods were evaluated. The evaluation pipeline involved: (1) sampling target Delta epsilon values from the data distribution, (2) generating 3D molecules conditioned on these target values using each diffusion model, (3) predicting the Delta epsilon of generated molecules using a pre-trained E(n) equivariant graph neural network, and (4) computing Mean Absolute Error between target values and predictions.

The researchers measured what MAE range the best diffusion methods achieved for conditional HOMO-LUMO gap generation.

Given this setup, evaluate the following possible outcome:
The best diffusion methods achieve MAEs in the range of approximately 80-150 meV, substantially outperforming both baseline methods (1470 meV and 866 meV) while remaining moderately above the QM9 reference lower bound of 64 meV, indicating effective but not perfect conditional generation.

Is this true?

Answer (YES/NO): NO